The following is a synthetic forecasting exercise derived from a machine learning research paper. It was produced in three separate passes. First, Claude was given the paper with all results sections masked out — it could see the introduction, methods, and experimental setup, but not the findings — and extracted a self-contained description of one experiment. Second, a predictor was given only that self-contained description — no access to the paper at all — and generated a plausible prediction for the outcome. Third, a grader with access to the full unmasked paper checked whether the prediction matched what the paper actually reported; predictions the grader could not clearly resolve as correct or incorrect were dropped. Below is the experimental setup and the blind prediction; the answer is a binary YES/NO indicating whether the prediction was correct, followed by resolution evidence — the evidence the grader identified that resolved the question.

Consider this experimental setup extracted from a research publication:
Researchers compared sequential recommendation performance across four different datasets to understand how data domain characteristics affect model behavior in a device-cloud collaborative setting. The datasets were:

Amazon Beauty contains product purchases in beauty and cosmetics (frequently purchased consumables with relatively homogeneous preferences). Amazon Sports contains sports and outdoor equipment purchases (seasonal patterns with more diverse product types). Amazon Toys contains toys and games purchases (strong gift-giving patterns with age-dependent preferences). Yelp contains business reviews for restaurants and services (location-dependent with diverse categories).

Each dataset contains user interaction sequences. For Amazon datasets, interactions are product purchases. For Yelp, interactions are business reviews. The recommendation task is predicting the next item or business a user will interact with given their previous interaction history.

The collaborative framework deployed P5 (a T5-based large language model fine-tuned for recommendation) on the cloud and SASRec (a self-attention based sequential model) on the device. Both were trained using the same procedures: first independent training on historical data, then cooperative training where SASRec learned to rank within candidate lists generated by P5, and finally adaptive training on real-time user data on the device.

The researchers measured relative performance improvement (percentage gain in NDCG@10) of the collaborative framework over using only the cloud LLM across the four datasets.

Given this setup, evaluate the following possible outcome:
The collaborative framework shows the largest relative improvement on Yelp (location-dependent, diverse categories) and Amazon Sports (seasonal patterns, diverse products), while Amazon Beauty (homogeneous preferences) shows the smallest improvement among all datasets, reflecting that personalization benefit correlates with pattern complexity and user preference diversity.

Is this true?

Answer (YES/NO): NO